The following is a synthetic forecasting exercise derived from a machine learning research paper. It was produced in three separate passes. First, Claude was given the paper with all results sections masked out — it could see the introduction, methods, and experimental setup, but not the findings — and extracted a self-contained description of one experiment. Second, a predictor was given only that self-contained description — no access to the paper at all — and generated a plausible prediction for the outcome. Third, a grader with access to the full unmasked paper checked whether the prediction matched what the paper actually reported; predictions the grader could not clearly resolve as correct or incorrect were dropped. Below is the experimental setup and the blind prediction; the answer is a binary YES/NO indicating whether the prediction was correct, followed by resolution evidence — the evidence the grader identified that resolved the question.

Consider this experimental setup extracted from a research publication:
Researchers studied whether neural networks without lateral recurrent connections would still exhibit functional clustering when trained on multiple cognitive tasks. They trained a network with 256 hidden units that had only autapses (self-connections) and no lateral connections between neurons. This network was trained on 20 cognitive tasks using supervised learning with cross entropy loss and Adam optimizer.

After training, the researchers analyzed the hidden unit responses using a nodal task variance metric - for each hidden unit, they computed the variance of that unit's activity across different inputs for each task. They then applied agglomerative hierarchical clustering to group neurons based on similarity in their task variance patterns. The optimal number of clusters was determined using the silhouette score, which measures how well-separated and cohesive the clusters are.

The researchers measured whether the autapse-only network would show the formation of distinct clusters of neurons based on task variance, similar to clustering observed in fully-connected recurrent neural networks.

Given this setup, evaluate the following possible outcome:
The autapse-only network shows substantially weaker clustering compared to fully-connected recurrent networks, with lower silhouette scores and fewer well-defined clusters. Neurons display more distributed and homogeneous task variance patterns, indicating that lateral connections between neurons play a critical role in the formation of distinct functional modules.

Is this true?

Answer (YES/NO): NO